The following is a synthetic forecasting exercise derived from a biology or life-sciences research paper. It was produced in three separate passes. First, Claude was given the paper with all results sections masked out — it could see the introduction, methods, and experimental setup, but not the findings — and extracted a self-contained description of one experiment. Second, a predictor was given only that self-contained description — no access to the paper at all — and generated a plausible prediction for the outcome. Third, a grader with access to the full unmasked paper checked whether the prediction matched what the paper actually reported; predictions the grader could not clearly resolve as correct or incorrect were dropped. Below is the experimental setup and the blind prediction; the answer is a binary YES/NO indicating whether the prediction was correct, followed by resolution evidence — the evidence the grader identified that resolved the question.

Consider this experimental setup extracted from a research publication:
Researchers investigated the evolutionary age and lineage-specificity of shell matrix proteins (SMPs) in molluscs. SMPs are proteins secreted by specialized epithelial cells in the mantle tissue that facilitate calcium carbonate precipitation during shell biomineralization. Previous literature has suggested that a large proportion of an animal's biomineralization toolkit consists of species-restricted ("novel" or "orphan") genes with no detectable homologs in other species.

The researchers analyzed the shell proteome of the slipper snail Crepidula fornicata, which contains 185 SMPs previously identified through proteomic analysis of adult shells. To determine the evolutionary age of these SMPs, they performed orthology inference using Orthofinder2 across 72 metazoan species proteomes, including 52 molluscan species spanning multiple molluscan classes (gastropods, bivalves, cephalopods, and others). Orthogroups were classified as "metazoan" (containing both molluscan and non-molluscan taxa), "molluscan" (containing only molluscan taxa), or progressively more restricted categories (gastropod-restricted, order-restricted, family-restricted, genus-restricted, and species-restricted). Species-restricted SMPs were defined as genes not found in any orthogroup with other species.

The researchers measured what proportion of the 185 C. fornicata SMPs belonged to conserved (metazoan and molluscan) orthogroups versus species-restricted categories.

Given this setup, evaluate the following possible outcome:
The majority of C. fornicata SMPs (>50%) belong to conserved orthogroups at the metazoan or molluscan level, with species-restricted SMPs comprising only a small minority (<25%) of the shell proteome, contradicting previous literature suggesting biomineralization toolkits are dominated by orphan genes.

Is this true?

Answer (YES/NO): YES